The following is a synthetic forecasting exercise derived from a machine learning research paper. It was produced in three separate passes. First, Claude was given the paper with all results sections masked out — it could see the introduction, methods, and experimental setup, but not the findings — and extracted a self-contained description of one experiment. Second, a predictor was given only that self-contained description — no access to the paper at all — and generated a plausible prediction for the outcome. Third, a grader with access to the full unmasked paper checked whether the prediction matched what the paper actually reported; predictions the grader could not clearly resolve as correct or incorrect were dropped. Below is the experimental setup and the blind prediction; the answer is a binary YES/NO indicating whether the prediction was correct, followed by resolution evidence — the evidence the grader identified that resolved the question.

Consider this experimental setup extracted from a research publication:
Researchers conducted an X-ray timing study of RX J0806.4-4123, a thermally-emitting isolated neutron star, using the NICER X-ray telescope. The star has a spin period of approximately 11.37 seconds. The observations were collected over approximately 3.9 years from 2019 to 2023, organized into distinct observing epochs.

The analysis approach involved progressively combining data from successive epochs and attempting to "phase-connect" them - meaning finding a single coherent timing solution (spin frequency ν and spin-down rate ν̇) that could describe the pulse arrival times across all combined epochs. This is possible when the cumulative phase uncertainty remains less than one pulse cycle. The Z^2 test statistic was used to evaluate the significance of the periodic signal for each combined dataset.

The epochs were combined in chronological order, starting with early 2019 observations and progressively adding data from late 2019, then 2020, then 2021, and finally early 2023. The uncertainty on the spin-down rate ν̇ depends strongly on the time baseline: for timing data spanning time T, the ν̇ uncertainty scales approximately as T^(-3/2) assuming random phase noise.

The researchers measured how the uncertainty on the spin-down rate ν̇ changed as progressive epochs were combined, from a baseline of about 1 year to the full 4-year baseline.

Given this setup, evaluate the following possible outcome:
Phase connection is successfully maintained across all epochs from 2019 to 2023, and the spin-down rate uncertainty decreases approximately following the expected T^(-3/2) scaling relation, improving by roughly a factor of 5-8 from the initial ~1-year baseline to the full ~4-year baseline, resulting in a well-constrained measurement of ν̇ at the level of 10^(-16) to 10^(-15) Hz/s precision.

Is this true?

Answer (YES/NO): NO